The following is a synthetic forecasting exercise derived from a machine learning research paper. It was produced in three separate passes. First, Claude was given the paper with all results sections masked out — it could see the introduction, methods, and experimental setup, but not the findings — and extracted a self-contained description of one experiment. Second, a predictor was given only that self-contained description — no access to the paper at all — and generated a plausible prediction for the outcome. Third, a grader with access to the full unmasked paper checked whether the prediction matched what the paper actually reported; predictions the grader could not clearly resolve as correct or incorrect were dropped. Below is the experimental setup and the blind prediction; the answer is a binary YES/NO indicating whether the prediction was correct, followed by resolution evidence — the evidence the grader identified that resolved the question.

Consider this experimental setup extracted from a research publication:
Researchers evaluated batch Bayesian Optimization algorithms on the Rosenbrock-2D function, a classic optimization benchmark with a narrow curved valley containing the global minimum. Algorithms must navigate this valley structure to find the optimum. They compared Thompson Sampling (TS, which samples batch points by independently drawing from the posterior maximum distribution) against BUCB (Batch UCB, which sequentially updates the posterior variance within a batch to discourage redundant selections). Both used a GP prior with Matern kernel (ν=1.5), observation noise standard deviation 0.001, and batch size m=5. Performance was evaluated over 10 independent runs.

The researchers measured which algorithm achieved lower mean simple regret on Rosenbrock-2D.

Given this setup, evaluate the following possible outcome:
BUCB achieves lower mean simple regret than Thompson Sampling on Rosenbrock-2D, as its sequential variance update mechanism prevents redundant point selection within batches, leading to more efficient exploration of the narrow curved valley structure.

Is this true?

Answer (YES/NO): NO